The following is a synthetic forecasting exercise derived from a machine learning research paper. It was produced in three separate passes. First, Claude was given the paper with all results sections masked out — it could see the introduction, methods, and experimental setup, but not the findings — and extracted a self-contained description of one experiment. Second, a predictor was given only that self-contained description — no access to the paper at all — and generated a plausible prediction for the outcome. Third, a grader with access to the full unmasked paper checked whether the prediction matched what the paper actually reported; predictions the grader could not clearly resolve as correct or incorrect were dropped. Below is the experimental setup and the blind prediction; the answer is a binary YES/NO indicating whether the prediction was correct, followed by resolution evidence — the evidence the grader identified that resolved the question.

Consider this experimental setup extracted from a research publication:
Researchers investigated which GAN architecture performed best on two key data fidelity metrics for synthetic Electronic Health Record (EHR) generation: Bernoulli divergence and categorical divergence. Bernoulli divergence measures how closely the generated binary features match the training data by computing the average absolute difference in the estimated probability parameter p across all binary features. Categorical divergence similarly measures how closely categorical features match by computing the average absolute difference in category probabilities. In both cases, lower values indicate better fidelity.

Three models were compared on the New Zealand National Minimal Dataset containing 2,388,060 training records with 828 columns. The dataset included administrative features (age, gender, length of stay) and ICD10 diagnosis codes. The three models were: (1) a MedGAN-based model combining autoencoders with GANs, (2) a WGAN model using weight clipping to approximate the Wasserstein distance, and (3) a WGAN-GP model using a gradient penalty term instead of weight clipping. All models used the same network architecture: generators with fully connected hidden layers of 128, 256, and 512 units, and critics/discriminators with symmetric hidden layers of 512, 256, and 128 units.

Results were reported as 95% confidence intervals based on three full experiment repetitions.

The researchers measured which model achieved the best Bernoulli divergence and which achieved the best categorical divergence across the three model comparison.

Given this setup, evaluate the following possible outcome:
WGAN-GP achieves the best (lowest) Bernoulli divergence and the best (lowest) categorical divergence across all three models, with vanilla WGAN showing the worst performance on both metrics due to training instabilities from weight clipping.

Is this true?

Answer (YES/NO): NO